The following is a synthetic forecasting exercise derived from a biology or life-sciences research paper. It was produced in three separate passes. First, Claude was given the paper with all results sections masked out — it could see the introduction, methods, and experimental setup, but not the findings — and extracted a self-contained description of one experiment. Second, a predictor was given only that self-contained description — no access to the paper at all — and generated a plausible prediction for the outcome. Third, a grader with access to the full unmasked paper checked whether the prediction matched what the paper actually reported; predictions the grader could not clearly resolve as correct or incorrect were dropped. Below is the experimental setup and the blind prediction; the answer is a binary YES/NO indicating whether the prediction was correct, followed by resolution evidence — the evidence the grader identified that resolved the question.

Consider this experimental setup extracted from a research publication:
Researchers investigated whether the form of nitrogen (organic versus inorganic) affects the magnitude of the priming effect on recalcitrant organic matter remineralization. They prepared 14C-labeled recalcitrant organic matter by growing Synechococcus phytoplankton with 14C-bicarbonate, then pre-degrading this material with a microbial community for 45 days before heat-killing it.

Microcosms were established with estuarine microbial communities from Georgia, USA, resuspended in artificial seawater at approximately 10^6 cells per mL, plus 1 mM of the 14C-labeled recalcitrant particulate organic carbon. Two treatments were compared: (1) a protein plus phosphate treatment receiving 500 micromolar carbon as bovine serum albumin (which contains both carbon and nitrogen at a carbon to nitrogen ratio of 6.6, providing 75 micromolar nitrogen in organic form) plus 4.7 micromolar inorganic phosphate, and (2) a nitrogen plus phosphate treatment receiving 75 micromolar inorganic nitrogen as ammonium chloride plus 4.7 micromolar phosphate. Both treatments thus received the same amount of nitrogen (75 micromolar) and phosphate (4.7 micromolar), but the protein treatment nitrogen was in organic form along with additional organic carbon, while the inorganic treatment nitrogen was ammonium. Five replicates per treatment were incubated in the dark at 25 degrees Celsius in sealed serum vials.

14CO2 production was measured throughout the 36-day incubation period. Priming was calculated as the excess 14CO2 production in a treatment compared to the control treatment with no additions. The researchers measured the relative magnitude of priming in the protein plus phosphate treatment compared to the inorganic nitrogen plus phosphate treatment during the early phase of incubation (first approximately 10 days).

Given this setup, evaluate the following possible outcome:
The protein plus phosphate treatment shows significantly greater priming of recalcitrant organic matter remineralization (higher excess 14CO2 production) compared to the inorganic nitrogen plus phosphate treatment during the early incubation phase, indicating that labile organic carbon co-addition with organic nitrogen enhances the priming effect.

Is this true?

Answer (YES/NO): YES